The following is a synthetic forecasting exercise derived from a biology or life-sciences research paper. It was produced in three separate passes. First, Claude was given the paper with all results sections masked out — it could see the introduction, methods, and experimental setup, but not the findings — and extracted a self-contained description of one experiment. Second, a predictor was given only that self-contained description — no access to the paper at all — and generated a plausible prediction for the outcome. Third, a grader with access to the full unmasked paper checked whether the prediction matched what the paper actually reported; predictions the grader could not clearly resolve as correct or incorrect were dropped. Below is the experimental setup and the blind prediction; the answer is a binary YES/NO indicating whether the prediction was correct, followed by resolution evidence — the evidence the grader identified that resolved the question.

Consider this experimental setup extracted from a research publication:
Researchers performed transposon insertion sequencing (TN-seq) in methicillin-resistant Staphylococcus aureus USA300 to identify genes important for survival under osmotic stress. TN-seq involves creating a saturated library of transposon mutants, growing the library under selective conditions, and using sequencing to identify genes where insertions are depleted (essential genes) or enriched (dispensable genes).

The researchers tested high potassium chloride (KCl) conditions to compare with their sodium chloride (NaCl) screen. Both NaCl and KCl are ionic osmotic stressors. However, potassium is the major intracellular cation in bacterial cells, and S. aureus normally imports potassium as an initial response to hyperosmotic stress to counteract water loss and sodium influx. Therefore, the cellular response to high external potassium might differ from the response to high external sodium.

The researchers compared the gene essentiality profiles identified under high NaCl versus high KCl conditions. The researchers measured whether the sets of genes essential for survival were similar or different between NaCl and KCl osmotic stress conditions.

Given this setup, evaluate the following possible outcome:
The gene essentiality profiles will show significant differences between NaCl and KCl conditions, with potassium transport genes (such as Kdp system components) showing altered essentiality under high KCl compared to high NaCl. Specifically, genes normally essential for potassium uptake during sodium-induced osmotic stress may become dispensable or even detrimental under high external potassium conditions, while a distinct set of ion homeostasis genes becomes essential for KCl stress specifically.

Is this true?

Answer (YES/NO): NO